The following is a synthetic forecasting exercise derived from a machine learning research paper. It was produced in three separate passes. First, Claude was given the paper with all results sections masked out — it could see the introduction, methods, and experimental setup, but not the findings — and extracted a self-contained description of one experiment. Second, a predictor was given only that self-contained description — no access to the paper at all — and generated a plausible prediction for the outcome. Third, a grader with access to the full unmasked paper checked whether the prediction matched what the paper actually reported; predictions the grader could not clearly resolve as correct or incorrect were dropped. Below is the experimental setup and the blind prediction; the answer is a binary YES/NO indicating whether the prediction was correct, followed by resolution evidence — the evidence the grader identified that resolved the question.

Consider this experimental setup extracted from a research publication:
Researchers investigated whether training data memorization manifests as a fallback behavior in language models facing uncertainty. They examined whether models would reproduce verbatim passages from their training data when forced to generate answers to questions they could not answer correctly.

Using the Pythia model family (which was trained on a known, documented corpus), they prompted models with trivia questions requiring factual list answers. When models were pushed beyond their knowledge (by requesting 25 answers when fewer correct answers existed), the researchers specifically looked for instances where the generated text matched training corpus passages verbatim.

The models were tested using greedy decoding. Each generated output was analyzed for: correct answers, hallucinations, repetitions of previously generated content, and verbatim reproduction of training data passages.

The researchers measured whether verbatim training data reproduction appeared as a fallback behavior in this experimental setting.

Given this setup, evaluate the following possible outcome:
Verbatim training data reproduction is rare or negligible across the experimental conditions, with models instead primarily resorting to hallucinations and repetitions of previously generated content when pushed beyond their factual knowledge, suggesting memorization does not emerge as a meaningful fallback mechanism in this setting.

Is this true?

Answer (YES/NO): YES